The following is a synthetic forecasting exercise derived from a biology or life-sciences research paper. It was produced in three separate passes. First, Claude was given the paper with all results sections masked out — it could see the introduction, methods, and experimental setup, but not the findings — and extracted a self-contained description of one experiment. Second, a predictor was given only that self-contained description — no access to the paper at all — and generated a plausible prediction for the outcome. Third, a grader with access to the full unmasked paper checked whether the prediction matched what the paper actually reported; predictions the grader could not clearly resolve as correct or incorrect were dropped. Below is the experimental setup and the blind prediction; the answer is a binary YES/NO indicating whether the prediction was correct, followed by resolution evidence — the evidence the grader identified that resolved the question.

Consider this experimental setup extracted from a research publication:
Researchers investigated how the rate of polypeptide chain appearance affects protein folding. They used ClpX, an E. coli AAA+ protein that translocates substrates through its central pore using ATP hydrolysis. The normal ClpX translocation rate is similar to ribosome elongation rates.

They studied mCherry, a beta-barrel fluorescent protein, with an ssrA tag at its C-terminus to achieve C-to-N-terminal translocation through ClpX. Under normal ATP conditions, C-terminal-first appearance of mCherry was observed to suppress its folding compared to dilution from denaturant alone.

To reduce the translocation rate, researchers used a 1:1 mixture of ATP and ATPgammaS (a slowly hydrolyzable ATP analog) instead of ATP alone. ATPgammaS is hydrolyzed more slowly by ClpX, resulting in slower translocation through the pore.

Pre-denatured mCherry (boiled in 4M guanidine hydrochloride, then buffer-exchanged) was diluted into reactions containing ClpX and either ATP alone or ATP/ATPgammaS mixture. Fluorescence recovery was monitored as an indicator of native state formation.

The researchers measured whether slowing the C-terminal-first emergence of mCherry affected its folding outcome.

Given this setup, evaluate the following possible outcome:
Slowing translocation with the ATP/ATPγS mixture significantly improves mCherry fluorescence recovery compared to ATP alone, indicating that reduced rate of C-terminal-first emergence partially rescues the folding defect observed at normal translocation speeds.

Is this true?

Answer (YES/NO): YES